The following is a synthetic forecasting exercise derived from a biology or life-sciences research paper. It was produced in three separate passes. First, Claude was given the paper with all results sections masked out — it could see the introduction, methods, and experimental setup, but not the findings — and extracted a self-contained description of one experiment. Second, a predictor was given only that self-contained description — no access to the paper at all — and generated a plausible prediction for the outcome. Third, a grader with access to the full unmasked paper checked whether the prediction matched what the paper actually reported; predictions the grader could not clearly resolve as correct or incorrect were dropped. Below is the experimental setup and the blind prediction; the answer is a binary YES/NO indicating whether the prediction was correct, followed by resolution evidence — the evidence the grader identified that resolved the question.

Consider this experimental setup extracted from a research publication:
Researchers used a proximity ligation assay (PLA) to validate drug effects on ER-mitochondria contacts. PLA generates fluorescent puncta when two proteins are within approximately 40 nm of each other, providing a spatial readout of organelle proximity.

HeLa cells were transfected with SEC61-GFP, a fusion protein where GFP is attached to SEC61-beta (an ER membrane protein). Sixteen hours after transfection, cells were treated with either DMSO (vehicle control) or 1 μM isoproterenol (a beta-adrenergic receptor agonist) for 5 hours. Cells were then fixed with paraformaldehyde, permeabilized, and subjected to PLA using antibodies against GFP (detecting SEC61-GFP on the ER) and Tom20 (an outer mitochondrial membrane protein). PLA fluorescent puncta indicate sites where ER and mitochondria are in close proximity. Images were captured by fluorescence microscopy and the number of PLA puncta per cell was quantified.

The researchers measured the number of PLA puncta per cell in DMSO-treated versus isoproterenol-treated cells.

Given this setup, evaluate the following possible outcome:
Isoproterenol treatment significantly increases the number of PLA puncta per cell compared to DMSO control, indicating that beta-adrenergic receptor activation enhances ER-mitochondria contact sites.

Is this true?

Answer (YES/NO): YES